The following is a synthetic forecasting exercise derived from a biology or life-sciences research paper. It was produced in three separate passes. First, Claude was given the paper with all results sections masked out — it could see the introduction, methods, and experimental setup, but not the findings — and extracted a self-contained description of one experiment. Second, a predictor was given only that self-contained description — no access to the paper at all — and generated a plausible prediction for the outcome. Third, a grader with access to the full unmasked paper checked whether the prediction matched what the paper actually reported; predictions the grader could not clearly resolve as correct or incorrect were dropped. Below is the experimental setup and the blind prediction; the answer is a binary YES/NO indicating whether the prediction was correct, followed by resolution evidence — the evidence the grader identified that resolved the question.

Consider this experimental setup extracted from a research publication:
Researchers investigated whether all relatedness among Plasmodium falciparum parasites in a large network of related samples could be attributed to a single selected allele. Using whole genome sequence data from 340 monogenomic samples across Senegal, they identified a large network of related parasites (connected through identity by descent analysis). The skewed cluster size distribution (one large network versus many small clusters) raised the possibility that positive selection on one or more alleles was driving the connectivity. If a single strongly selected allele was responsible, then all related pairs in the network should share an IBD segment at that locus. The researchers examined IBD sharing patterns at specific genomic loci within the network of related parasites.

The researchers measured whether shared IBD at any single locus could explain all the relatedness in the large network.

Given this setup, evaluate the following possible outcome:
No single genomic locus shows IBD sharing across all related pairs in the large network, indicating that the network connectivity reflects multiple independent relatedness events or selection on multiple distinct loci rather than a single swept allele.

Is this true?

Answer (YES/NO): YES